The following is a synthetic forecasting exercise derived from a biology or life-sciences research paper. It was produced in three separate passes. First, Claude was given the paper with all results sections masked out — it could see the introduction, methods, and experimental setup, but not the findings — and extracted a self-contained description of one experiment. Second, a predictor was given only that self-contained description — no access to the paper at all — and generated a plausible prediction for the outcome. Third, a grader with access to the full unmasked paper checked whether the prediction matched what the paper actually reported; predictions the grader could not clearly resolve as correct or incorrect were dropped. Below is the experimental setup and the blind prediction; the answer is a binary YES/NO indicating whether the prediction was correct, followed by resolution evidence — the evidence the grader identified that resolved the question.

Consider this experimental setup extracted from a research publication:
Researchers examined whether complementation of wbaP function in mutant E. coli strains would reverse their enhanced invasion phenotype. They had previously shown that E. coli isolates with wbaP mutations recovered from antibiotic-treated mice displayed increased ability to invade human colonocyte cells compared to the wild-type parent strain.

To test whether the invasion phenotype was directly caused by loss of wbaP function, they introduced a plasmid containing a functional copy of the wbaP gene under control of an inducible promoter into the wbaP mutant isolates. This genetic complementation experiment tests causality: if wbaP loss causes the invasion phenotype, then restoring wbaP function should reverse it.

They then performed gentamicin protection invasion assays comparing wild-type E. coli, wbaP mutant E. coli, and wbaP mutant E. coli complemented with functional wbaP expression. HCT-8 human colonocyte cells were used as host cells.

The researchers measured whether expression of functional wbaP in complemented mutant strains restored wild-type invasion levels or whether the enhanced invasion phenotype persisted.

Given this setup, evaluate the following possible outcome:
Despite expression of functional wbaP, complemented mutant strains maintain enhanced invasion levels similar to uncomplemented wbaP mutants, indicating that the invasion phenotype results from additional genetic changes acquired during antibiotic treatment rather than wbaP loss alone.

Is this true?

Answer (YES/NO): NO